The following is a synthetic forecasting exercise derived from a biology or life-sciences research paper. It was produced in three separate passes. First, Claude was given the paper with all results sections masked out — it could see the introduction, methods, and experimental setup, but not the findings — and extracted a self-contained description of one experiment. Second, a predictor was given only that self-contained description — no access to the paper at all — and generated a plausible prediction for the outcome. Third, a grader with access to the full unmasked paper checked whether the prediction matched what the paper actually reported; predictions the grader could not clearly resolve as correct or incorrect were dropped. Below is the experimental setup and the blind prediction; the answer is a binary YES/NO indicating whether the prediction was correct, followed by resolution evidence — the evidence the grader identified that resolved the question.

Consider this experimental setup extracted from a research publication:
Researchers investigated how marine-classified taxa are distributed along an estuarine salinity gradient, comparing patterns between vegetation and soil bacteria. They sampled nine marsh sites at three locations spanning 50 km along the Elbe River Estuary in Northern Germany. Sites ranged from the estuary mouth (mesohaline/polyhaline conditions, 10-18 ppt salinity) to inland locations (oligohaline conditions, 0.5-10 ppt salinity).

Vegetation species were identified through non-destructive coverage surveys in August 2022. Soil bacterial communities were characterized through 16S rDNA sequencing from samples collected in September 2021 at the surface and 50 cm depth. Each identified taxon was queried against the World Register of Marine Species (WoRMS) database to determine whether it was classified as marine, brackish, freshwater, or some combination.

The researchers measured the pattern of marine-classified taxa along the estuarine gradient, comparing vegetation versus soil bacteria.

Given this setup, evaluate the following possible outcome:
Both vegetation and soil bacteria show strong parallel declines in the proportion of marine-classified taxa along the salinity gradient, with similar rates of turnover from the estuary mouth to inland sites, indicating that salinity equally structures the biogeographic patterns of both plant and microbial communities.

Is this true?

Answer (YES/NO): NO